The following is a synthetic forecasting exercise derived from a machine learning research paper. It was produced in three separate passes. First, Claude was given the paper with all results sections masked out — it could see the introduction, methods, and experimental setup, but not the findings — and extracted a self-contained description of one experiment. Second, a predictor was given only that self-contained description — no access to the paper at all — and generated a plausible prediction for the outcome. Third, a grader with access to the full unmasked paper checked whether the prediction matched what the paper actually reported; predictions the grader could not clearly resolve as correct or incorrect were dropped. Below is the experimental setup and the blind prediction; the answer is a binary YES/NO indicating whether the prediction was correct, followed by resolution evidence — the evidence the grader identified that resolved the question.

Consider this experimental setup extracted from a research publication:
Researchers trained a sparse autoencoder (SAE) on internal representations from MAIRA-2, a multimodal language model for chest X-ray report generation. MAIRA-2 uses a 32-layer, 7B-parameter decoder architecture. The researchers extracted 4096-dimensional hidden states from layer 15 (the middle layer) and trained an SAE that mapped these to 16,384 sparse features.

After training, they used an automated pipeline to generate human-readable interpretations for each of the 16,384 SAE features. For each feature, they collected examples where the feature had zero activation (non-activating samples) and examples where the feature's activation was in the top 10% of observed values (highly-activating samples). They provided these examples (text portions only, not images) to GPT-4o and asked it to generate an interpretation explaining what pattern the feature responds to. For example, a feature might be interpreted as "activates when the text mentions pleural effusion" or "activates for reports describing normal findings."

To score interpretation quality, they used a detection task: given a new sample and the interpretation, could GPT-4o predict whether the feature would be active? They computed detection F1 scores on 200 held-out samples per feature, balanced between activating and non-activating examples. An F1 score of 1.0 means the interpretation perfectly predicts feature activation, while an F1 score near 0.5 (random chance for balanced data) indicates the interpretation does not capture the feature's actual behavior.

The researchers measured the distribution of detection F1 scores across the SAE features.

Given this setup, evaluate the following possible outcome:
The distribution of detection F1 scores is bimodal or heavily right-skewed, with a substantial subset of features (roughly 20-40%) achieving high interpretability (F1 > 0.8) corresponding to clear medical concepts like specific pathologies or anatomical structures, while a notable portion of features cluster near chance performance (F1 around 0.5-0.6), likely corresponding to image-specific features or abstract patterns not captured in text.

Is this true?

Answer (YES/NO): NO